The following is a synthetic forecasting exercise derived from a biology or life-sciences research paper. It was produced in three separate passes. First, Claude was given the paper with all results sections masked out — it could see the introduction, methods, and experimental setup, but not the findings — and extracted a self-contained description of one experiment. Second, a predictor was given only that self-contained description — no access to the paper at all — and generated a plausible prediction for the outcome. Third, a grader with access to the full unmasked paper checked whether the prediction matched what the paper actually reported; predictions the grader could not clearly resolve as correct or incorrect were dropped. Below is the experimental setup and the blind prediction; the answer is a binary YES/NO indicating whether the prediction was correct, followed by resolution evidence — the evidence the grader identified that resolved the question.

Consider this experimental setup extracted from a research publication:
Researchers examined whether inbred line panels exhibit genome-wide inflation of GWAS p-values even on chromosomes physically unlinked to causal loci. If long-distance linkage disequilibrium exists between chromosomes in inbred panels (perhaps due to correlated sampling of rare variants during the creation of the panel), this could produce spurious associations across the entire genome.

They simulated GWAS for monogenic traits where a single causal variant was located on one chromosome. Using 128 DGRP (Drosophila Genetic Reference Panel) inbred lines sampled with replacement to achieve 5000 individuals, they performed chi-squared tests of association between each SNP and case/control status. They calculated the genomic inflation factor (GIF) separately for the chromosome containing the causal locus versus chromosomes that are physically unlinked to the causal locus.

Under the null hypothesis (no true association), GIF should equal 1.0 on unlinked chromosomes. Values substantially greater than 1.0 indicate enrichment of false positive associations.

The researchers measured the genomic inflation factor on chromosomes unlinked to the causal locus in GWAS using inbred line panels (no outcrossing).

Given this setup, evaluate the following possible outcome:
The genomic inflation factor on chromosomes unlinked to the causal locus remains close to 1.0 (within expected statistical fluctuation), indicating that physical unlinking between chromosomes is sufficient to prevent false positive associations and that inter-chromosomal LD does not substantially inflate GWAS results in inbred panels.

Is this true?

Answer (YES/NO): NO